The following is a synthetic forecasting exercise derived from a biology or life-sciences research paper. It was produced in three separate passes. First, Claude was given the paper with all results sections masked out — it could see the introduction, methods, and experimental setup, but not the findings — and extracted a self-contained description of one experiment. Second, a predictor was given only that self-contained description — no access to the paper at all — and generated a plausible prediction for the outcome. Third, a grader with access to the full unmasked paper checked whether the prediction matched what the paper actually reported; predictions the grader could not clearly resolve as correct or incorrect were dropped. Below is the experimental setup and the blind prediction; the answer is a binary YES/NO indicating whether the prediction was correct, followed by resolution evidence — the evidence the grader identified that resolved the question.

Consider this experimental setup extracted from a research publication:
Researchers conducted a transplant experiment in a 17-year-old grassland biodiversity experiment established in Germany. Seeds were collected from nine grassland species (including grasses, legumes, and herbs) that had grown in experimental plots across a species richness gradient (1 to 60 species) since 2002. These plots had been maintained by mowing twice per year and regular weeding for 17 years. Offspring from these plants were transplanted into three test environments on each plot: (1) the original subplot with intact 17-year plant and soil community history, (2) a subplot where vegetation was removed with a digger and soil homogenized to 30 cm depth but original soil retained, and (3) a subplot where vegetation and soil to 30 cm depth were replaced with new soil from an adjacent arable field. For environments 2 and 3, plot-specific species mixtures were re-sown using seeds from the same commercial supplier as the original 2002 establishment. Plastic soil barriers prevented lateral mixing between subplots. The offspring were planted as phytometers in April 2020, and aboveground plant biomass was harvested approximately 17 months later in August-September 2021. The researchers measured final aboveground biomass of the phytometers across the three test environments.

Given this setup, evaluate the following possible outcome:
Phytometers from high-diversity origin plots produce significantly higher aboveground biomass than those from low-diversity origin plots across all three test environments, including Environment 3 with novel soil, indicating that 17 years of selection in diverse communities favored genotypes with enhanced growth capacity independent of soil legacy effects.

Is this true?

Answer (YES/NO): NO